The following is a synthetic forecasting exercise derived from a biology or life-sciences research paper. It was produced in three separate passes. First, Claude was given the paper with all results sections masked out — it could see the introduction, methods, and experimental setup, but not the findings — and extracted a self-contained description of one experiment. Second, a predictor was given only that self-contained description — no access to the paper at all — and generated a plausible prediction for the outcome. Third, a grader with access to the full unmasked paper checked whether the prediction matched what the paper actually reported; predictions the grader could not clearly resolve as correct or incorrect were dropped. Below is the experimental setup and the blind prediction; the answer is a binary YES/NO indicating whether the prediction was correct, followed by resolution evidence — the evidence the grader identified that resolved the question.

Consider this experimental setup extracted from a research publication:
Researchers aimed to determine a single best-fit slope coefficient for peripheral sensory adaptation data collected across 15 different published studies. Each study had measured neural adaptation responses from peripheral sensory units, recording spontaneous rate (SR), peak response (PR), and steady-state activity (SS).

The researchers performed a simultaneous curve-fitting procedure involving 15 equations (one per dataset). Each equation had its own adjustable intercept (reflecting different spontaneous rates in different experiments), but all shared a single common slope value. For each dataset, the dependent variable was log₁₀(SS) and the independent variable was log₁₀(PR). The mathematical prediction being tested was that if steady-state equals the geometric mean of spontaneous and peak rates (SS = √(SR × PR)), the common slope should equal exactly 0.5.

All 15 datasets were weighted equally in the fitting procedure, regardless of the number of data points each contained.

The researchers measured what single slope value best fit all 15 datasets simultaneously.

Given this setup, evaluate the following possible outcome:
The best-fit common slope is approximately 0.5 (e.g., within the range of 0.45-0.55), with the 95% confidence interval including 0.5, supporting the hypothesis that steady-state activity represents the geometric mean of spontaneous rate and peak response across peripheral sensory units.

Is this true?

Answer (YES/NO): NO